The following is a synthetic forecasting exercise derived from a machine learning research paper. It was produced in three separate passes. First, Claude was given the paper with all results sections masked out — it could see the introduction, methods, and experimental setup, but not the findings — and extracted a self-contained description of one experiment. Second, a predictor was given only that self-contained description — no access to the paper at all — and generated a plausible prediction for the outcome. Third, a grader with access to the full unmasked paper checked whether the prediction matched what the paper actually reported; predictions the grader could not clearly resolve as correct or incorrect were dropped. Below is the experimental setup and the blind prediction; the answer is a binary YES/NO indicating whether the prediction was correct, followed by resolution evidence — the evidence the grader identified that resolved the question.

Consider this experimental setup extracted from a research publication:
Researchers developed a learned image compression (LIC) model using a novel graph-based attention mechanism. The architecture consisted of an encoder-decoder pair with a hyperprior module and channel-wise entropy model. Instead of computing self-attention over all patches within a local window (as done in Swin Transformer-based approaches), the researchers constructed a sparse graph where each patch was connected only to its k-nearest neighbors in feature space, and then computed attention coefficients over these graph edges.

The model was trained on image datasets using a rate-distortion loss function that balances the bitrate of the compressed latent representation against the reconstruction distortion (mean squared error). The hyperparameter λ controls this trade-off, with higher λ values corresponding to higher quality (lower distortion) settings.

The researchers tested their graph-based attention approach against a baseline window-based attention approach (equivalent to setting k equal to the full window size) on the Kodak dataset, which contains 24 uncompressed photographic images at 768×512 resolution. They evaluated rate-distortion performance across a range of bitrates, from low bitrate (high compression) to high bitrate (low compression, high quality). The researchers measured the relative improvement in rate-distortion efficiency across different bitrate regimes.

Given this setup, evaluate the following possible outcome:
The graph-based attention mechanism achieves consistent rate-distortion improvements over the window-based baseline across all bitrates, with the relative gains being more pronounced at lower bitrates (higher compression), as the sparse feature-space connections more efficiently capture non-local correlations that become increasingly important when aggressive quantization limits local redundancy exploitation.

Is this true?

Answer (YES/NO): NO